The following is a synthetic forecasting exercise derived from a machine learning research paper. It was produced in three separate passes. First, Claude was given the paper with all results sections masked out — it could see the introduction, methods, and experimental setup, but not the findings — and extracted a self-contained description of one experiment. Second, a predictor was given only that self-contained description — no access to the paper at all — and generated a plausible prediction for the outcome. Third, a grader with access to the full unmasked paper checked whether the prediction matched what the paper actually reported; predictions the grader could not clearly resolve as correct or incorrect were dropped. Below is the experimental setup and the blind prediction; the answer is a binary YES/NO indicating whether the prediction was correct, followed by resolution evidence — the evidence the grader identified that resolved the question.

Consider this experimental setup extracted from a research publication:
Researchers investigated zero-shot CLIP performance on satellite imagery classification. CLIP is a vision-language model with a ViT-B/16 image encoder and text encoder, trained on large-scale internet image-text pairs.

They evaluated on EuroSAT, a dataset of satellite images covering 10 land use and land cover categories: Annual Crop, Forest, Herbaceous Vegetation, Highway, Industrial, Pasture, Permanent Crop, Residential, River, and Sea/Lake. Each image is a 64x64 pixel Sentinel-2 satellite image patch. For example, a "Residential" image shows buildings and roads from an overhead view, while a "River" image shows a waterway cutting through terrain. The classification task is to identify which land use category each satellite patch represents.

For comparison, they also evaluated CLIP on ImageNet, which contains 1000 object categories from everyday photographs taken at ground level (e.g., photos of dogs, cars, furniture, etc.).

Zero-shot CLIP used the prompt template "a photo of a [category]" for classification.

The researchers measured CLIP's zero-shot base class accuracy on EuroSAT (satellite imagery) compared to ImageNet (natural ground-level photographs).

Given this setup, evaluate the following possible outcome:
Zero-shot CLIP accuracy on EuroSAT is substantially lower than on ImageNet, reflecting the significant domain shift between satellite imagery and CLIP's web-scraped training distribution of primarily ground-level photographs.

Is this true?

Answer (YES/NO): YES